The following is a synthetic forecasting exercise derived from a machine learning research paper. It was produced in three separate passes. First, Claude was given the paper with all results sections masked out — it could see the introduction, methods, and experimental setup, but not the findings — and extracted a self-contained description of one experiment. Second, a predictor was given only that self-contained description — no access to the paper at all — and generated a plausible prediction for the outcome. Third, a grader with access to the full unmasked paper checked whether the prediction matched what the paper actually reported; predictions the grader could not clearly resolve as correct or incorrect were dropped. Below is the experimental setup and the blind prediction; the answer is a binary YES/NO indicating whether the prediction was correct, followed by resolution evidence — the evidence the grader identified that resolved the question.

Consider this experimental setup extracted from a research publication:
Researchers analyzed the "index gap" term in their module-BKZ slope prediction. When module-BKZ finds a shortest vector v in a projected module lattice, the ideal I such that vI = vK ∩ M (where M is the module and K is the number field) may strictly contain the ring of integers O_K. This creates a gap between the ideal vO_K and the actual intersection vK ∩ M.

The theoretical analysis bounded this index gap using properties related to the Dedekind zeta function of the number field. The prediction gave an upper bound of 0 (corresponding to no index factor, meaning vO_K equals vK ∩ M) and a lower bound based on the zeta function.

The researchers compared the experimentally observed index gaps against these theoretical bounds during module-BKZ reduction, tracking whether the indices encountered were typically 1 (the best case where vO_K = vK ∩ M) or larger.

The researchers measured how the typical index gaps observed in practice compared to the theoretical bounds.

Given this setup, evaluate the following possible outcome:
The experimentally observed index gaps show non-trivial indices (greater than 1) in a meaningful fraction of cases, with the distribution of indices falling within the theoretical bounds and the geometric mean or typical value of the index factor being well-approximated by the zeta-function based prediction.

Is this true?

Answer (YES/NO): NO